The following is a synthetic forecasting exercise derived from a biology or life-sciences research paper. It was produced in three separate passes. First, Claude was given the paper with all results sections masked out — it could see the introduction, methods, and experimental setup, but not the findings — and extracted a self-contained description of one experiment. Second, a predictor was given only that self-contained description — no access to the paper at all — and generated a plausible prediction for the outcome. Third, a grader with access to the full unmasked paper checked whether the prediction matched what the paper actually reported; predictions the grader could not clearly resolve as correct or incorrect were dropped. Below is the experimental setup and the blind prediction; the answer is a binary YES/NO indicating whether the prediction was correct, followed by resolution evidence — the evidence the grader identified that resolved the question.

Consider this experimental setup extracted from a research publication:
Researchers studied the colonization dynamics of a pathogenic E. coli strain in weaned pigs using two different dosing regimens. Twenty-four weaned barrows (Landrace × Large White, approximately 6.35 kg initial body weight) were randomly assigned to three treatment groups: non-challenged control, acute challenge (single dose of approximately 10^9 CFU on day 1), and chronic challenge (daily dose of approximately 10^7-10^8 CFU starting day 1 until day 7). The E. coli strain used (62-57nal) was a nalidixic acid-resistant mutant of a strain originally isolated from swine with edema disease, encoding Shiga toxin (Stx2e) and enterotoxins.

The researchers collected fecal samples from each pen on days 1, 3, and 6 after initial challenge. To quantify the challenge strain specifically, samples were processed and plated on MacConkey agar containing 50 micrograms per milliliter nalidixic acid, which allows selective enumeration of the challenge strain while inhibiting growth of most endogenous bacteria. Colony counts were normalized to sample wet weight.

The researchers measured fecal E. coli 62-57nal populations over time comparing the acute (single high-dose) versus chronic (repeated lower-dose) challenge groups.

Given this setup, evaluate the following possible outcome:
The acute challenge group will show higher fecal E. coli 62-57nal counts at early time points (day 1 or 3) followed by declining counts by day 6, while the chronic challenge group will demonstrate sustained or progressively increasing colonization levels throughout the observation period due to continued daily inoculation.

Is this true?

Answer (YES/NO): NO